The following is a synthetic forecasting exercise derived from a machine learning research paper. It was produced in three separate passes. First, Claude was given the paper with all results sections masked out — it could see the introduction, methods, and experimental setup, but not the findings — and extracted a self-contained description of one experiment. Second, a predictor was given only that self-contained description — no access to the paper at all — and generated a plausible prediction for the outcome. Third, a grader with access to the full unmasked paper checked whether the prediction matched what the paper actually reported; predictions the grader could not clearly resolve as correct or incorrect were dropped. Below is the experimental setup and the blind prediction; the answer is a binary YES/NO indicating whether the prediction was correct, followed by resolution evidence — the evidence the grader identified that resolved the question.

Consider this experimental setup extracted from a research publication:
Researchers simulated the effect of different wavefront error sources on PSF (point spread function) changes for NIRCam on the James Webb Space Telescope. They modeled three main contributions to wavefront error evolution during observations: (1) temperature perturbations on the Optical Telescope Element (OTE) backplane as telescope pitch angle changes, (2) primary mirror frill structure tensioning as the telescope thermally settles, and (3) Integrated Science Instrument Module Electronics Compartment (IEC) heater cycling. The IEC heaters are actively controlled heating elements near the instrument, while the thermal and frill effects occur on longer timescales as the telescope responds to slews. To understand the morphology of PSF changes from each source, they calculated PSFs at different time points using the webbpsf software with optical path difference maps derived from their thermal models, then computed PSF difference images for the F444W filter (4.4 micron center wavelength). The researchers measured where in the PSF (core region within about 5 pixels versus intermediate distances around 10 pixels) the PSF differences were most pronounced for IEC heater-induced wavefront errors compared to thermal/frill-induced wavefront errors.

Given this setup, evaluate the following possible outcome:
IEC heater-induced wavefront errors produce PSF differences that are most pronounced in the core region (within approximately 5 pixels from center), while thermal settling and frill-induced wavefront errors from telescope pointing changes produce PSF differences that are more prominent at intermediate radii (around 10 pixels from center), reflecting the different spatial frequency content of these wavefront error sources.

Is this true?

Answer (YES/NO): YES